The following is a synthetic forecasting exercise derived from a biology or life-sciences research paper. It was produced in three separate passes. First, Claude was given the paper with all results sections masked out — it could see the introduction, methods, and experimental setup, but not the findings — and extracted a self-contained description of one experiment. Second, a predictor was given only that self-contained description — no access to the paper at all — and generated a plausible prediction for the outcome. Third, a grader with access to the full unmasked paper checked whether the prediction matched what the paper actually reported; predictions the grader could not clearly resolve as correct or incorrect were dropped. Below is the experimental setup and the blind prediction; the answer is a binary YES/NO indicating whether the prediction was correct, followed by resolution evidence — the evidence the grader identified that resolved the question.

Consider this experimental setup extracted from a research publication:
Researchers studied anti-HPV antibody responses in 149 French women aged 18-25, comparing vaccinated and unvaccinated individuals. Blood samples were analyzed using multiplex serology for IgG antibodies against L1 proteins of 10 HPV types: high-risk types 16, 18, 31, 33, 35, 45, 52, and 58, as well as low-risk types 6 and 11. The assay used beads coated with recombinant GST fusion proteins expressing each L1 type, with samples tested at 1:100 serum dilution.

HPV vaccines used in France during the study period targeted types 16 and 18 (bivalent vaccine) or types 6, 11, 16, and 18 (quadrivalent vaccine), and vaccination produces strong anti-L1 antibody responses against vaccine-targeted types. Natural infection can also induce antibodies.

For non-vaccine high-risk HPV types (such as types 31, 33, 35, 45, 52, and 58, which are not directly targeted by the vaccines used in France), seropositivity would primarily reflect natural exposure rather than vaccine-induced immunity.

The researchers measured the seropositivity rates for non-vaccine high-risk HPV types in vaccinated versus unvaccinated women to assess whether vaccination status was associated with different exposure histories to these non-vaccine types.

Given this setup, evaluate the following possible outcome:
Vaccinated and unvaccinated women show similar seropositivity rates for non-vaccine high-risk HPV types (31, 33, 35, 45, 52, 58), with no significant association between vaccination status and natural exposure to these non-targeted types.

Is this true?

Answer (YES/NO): NO